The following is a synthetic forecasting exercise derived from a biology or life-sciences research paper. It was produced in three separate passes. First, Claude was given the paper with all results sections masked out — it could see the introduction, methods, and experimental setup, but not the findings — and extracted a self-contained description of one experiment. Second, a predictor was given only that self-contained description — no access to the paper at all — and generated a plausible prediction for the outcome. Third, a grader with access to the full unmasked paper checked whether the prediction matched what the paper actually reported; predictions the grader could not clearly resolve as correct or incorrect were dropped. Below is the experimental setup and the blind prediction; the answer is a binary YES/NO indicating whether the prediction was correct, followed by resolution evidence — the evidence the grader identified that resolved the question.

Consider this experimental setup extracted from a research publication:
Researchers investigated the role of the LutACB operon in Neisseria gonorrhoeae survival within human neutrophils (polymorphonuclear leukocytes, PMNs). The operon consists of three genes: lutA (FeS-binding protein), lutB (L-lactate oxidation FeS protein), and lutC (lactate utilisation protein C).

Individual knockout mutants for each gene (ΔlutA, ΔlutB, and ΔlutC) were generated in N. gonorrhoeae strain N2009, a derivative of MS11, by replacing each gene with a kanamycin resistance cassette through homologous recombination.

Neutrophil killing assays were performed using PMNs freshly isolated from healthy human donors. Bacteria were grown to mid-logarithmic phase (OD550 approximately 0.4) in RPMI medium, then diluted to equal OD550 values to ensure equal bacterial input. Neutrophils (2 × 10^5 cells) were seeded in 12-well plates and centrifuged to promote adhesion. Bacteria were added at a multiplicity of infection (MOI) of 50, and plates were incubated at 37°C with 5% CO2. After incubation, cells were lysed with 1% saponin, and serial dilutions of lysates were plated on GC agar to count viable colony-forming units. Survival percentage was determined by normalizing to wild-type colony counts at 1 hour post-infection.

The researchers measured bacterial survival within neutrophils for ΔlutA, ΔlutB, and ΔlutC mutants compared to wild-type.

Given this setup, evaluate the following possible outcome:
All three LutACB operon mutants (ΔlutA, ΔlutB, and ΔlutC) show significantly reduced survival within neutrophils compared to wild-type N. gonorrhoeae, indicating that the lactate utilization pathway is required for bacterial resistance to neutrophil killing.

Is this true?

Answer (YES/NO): NO